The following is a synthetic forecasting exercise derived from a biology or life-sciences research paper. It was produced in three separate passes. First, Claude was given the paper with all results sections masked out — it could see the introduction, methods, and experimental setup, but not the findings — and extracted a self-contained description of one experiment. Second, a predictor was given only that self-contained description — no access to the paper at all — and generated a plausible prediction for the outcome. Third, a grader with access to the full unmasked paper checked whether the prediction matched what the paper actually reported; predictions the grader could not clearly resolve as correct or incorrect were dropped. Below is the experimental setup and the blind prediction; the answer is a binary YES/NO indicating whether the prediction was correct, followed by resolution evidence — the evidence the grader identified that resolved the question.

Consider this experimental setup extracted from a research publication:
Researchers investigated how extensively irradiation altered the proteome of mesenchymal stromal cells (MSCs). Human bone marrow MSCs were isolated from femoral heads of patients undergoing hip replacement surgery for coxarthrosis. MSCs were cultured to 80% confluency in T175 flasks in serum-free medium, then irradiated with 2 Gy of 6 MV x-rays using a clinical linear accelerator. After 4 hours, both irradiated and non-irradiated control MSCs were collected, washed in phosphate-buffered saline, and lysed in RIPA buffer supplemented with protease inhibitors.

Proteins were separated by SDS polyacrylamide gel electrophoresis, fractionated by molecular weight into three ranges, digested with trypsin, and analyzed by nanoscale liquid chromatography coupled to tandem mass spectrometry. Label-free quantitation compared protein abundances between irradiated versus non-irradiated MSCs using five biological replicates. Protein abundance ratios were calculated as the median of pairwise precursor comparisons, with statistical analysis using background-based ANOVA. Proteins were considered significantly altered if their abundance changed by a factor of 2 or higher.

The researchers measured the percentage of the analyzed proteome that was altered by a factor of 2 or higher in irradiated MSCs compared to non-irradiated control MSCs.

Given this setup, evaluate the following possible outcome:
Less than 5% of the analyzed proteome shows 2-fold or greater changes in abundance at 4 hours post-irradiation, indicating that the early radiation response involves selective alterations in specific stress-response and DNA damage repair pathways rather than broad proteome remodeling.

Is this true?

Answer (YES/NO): YES